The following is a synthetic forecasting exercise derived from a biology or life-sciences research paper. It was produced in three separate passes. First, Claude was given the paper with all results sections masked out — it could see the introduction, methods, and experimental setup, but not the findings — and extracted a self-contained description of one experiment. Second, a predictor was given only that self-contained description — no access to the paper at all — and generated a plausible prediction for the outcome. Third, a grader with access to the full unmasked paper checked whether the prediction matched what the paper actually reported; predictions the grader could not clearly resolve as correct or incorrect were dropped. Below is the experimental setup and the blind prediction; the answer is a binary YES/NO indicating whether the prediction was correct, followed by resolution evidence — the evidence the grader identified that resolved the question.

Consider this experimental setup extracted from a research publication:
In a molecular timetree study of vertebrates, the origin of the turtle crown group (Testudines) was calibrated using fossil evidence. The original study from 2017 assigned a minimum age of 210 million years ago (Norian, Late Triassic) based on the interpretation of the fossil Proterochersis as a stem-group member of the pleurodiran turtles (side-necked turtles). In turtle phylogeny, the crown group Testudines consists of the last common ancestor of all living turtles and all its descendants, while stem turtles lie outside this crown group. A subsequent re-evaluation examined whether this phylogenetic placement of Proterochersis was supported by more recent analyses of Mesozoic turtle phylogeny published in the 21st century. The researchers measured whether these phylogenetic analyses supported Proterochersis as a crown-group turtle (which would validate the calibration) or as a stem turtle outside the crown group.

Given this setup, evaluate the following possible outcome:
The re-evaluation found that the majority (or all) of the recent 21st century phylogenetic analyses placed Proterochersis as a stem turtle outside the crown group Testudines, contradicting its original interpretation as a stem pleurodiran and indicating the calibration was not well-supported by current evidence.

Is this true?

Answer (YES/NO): YES